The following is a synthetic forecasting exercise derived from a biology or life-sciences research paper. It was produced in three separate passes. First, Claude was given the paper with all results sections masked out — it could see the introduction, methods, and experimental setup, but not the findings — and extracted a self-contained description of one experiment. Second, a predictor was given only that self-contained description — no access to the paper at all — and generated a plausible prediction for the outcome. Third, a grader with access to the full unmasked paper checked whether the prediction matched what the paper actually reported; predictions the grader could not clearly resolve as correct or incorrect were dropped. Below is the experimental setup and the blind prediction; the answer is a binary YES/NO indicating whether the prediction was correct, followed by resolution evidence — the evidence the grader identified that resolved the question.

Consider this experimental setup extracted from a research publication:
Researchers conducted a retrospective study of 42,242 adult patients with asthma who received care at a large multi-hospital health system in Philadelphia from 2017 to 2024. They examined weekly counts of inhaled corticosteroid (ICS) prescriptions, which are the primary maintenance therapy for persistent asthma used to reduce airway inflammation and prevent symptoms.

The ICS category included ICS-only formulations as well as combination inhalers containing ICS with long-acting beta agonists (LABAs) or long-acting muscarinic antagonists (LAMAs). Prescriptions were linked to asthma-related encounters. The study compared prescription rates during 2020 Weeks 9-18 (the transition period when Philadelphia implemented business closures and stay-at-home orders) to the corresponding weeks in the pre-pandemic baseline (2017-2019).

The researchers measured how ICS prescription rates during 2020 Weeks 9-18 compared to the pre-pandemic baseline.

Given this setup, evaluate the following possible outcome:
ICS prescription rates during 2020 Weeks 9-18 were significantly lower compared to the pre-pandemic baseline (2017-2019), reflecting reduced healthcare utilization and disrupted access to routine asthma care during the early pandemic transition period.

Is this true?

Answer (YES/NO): NO